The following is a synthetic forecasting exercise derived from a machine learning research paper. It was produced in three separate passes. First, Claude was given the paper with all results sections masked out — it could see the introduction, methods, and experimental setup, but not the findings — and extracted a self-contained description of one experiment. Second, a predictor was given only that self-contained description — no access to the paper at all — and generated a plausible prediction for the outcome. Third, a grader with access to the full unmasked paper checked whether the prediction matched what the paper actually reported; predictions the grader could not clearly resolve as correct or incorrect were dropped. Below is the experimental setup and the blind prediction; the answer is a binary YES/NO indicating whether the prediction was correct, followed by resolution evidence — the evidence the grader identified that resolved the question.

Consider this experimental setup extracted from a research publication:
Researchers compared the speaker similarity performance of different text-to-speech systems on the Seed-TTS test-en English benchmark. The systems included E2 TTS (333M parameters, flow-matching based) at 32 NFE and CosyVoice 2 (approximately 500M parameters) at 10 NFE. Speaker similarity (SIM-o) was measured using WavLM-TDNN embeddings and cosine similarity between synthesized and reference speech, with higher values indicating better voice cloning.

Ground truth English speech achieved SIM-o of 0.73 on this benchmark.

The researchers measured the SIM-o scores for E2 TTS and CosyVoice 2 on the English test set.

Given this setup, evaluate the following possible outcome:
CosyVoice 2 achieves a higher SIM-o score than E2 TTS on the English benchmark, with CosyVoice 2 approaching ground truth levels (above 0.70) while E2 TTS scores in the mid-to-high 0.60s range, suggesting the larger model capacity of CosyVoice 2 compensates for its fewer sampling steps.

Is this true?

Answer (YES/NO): NO